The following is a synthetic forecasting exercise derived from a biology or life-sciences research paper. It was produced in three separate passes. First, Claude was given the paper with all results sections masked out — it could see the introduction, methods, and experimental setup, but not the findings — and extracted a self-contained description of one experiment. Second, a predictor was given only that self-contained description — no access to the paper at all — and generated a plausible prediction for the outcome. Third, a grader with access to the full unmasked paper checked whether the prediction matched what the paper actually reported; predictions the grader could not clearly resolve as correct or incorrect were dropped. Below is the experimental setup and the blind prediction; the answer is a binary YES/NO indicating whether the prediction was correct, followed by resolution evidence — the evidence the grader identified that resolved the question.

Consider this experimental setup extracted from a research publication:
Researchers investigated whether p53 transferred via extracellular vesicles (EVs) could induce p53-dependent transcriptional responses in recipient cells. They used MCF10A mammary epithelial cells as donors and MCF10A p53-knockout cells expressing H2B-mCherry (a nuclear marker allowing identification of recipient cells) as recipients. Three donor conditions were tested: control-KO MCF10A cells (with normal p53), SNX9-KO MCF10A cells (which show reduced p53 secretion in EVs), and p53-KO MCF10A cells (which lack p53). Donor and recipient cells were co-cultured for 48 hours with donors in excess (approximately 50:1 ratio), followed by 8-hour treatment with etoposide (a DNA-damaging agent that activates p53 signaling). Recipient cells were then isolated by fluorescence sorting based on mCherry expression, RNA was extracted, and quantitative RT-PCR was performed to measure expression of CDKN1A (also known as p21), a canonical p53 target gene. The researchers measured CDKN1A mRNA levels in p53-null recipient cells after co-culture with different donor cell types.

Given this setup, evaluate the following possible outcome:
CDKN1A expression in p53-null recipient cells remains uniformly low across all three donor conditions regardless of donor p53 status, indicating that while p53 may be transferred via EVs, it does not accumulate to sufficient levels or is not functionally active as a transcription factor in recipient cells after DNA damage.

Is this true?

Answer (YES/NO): NO